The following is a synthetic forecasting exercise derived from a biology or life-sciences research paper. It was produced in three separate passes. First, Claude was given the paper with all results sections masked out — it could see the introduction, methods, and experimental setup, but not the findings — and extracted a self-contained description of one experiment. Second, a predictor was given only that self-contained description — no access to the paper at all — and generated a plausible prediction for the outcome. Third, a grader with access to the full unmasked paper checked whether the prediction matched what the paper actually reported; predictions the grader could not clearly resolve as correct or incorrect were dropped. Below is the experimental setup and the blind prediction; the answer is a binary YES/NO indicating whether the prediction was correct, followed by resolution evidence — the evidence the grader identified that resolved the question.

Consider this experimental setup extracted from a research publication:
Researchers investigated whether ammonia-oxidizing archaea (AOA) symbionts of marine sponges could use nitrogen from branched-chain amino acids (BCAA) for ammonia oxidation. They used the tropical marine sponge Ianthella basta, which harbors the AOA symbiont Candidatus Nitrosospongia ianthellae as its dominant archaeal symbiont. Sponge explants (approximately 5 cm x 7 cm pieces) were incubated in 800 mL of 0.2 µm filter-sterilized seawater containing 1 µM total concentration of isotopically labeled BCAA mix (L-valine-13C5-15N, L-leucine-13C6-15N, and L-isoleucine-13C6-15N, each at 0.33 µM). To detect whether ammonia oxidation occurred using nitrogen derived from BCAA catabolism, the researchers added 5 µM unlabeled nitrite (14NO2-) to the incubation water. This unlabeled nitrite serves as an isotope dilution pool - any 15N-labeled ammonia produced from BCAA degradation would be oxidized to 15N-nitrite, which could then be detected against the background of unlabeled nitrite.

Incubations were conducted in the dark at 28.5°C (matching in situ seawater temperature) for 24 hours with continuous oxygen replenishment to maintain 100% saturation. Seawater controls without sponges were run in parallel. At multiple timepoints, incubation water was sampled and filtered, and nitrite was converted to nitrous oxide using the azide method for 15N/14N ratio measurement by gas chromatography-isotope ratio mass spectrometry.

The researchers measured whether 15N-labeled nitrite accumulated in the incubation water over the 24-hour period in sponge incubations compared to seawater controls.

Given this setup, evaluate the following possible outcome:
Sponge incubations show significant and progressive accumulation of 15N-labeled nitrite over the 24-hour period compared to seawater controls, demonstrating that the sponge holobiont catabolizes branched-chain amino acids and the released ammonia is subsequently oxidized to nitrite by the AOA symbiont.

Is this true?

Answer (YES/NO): YES